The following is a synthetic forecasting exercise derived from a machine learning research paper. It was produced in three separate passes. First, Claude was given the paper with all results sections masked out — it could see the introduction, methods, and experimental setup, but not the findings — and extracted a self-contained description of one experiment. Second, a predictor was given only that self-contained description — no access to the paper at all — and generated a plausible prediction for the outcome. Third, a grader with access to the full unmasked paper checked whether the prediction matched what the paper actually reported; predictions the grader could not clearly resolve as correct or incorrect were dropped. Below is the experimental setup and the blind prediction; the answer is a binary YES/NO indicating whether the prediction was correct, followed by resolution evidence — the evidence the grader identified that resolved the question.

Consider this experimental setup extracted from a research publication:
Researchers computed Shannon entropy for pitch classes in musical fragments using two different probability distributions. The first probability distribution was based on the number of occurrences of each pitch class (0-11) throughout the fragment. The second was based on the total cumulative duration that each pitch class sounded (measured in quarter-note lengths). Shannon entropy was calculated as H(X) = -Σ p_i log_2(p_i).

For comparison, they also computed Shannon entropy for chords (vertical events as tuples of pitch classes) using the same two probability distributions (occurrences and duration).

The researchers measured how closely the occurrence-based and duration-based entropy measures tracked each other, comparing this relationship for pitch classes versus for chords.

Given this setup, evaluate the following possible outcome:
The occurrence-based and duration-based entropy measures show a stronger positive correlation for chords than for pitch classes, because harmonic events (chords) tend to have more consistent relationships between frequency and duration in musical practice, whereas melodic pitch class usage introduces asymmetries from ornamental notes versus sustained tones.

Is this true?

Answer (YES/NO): YES